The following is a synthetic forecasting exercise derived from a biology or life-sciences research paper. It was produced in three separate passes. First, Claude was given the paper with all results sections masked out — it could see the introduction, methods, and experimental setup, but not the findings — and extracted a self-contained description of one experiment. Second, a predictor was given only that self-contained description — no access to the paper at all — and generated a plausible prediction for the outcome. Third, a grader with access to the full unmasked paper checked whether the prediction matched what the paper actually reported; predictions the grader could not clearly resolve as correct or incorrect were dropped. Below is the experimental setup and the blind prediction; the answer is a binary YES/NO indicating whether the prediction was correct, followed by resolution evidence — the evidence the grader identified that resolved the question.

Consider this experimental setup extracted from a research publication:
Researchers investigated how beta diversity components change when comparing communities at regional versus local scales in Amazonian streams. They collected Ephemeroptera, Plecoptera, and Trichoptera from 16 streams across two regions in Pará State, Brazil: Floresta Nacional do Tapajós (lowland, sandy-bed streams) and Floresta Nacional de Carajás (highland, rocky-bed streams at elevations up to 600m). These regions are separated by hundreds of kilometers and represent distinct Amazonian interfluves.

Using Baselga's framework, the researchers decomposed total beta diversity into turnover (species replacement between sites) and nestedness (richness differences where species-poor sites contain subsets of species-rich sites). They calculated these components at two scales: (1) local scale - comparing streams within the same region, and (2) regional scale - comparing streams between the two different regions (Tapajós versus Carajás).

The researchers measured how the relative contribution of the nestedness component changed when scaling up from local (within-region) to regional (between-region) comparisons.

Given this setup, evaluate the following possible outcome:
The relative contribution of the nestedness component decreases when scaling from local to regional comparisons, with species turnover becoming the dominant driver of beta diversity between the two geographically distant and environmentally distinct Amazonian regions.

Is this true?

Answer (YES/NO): YES